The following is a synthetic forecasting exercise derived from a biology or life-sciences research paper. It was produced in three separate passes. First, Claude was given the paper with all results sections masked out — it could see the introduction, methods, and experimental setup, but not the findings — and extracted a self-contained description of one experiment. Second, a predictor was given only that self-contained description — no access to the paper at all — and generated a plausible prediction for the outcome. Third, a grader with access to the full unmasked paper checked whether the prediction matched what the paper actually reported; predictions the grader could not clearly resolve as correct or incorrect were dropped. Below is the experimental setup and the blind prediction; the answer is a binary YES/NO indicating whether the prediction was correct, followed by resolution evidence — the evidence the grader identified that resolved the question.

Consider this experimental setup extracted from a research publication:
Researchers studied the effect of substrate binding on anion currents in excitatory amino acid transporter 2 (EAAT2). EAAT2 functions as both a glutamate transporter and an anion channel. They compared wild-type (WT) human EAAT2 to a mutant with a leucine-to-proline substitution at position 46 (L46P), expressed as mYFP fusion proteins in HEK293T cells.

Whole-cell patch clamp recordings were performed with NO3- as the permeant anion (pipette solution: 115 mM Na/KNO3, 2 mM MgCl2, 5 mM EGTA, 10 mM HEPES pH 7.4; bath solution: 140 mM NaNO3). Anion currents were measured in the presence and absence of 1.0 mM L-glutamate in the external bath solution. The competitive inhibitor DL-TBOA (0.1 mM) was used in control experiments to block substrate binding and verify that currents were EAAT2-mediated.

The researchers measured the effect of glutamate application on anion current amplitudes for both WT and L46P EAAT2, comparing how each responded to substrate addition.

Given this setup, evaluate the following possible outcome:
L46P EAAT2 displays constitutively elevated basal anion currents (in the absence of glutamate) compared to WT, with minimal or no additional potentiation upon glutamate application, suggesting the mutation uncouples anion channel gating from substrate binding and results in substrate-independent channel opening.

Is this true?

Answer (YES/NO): NO